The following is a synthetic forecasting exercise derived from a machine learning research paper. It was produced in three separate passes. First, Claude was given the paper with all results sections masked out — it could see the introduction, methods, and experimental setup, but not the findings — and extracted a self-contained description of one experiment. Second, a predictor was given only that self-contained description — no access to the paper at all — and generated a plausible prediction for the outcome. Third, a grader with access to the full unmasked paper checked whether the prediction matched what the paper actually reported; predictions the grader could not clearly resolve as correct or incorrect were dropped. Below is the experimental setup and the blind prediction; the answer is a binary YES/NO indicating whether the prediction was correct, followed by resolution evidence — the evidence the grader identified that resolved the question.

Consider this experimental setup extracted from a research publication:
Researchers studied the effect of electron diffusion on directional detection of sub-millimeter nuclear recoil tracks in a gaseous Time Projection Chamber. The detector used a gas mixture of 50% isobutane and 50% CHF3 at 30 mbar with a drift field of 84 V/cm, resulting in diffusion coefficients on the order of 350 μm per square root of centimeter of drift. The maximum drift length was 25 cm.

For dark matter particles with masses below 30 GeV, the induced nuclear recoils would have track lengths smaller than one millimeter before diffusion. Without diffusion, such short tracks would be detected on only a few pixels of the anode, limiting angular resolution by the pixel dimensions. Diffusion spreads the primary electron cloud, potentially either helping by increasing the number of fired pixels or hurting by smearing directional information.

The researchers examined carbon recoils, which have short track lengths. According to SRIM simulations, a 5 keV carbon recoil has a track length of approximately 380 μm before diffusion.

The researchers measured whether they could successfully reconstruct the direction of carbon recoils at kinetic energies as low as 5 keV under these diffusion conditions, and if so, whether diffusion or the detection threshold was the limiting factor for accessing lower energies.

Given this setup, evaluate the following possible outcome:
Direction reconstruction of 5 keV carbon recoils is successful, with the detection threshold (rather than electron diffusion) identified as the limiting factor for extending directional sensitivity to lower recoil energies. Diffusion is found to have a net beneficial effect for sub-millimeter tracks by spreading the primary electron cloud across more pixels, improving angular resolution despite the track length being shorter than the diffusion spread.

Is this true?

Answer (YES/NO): YES